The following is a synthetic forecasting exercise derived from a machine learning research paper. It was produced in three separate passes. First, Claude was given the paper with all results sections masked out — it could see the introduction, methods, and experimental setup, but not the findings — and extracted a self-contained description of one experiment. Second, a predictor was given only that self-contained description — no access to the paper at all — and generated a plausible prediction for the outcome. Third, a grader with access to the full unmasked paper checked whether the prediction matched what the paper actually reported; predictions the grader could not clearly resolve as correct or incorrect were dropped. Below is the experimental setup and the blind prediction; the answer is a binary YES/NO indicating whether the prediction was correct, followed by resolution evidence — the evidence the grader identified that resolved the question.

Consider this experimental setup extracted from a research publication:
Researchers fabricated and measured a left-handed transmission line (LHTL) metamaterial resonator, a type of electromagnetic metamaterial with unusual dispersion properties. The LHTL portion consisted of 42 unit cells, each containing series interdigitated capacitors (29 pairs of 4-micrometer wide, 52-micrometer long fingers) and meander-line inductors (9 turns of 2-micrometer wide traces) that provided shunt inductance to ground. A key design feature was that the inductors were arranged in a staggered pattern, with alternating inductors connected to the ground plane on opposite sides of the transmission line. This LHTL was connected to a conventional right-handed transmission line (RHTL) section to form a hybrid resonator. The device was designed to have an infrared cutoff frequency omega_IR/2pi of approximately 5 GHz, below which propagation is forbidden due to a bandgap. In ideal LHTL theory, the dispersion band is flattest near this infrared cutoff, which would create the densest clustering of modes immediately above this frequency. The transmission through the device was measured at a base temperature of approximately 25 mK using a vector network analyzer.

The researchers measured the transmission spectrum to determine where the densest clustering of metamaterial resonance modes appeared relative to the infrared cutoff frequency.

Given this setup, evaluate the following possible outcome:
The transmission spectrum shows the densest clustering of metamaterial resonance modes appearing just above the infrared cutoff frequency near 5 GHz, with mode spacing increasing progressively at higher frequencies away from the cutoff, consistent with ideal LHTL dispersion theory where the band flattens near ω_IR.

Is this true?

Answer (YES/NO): NO